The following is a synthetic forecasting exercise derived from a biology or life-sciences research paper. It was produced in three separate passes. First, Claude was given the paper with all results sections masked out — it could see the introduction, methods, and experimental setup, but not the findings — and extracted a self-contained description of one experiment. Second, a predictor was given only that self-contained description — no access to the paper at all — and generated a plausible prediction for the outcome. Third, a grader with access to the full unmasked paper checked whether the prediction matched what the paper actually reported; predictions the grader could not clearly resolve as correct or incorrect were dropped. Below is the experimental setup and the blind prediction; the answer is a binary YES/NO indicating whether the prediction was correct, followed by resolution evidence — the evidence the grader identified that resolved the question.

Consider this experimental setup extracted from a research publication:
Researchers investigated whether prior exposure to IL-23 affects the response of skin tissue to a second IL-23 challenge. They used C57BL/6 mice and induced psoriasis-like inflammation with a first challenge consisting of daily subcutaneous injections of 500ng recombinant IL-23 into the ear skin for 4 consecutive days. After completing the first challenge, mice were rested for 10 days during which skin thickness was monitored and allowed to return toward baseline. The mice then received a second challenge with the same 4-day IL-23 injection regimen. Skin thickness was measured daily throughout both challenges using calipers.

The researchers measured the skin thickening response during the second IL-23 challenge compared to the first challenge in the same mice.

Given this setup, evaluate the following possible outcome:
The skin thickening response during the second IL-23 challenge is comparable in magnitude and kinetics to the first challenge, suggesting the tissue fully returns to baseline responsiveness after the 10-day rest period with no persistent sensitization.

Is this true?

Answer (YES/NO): NO